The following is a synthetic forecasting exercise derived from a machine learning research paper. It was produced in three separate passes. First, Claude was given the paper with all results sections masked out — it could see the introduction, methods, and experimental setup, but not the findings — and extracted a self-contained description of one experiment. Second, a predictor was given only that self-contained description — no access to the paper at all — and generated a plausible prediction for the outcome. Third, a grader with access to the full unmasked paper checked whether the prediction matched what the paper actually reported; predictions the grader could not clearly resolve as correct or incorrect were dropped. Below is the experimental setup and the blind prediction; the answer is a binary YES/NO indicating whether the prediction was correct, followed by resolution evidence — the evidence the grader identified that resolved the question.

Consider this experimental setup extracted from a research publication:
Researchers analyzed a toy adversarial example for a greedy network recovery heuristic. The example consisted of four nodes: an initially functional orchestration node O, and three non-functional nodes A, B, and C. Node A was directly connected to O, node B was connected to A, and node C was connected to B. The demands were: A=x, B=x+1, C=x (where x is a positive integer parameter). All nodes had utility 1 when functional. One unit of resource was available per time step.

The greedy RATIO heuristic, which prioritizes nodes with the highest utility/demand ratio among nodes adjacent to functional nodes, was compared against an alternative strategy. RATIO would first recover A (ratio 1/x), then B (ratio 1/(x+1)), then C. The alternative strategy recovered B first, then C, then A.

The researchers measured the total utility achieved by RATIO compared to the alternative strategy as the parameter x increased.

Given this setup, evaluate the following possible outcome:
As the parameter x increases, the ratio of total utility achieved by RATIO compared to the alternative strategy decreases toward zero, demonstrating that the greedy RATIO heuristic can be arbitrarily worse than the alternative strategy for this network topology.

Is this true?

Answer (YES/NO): NO